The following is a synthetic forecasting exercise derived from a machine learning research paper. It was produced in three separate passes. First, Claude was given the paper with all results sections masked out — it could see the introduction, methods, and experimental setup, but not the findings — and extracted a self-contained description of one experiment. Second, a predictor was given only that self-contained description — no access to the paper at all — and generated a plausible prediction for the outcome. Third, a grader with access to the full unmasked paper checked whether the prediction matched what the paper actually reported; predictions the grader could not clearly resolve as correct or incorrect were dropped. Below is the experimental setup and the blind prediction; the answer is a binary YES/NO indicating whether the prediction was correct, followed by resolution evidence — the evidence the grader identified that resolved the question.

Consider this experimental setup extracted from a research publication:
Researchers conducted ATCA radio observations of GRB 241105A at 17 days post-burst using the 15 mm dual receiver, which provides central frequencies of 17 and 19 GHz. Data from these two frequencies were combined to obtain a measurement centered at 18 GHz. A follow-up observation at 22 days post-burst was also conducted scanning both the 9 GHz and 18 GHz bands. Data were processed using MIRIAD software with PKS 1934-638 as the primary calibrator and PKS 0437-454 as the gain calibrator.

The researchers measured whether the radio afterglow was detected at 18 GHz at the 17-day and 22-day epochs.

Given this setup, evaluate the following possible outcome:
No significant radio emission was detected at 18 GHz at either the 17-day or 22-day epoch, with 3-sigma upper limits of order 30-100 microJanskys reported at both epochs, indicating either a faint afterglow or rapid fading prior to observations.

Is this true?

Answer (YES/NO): NO